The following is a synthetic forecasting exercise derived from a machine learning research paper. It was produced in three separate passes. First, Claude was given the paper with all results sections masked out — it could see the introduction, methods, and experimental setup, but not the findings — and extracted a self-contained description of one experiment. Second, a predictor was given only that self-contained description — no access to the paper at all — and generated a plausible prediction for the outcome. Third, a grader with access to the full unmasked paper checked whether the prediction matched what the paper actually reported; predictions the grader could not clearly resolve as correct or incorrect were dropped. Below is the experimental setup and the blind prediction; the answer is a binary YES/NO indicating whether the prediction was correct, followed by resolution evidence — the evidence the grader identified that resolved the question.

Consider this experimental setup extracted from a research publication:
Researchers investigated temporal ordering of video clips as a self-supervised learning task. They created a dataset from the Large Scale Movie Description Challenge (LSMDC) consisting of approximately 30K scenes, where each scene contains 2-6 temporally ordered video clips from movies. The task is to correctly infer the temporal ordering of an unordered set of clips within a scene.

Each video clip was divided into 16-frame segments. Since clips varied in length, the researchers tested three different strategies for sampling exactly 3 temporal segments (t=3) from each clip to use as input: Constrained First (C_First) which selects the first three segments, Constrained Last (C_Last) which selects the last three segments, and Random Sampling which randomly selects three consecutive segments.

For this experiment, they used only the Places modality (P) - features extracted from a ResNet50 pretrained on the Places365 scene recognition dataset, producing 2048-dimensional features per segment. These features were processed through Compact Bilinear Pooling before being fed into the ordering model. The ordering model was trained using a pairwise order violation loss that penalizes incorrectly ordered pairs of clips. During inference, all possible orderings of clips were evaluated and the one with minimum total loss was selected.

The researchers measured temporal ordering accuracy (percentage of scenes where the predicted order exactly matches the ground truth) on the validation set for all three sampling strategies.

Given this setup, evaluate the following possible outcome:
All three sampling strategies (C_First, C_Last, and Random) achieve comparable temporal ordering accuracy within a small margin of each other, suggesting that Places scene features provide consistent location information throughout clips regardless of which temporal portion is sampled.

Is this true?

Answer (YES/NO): NO